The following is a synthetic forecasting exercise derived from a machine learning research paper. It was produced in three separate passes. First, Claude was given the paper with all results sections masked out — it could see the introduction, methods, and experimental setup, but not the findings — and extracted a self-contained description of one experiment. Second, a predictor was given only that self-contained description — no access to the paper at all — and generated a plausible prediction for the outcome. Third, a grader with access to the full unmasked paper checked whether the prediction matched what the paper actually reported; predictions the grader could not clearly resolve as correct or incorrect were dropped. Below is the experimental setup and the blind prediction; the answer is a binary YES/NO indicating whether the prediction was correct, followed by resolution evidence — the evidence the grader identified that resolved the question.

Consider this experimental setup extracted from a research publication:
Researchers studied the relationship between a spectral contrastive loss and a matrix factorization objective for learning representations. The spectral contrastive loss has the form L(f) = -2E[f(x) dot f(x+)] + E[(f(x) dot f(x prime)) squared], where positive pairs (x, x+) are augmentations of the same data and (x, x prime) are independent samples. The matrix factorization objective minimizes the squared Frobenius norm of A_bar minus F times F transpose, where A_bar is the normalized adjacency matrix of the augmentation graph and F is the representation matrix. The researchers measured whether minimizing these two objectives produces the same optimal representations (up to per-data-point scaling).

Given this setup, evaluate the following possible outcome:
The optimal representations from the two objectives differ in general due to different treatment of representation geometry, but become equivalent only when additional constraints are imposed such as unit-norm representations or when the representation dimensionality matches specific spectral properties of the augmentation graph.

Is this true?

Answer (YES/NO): NO